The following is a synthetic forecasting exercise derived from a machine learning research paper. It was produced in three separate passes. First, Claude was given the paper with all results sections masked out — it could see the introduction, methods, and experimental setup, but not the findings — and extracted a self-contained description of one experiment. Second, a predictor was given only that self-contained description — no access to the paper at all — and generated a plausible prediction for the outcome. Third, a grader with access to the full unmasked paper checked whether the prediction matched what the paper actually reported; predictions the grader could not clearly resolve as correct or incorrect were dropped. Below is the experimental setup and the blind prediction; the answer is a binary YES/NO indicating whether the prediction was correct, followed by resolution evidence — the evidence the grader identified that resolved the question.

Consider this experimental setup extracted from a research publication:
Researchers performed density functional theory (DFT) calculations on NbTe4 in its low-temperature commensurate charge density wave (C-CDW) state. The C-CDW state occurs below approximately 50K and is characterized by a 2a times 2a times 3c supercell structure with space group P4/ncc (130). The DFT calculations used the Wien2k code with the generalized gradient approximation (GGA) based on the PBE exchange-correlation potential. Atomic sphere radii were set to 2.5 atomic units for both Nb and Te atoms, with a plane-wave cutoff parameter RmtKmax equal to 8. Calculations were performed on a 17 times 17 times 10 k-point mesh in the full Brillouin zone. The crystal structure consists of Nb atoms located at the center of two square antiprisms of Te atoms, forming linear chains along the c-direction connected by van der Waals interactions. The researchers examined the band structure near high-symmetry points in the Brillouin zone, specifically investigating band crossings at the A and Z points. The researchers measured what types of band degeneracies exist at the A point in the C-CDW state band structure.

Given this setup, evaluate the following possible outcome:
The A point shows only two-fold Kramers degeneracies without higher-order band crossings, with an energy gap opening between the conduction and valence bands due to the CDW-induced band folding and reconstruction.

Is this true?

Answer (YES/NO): NO